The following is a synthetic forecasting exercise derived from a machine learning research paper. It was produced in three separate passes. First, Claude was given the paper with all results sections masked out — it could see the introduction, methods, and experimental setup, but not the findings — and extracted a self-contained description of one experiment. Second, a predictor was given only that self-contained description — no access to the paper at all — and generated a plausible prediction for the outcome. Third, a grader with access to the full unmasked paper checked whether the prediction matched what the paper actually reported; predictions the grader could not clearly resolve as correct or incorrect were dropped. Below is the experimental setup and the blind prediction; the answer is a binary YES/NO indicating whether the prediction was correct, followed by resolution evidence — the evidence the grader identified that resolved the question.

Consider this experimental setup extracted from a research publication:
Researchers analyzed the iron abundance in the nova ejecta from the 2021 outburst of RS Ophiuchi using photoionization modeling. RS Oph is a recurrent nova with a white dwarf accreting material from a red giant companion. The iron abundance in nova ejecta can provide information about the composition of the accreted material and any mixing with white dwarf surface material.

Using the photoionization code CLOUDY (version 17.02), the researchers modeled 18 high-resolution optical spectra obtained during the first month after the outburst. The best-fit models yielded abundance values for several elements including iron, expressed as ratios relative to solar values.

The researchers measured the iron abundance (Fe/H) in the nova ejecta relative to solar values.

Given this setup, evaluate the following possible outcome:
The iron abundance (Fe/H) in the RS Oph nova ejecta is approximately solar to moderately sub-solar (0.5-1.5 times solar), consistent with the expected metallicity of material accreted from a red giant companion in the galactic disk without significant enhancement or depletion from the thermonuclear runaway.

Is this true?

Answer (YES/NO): NO